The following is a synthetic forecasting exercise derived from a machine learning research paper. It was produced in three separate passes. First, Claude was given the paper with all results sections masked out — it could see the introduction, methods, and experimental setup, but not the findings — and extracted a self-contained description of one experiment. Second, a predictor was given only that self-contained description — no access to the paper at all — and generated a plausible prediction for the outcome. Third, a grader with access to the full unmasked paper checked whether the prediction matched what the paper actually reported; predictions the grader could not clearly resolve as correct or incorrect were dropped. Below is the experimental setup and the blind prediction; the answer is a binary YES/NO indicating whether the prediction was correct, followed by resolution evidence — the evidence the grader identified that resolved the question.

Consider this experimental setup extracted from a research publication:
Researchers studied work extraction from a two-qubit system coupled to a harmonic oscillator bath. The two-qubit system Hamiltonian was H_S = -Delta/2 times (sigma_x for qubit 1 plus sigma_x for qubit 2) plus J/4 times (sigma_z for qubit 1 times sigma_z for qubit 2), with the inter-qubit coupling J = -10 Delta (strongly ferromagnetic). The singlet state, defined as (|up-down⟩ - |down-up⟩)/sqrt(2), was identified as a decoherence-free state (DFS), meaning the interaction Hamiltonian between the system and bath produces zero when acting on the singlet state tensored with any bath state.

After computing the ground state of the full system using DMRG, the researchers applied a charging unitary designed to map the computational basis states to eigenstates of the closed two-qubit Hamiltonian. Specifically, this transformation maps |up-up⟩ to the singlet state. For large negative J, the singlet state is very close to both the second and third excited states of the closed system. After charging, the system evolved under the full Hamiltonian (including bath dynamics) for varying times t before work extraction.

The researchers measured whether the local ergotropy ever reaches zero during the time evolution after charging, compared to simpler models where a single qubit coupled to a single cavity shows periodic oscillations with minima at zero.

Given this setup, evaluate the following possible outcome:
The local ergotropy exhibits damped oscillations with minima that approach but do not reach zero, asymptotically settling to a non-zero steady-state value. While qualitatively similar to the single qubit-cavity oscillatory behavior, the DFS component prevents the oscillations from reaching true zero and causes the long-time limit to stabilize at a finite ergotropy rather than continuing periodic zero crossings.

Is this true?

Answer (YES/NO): NO